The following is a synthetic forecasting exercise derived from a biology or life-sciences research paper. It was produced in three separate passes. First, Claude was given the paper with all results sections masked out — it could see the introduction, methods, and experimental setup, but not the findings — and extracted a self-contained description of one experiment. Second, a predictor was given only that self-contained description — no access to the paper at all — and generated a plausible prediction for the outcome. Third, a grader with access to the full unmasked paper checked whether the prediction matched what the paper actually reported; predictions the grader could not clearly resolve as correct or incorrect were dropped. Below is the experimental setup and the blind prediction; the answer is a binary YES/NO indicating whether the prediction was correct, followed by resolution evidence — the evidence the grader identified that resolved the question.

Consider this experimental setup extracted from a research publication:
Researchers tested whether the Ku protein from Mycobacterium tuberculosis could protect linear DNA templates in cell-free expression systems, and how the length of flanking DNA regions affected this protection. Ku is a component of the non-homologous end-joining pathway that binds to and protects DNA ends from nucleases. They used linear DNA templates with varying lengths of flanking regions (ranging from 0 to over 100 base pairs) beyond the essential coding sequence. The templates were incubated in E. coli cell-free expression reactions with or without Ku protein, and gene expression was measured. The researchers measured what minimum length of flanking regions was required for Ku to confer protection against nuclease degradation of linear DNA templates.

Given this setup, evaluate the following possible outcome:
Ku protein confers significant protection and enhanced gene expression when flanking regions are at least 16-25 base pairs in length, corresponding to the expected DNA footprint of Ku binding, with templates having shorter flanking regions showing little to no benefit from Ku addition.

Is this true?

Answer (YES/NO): NO